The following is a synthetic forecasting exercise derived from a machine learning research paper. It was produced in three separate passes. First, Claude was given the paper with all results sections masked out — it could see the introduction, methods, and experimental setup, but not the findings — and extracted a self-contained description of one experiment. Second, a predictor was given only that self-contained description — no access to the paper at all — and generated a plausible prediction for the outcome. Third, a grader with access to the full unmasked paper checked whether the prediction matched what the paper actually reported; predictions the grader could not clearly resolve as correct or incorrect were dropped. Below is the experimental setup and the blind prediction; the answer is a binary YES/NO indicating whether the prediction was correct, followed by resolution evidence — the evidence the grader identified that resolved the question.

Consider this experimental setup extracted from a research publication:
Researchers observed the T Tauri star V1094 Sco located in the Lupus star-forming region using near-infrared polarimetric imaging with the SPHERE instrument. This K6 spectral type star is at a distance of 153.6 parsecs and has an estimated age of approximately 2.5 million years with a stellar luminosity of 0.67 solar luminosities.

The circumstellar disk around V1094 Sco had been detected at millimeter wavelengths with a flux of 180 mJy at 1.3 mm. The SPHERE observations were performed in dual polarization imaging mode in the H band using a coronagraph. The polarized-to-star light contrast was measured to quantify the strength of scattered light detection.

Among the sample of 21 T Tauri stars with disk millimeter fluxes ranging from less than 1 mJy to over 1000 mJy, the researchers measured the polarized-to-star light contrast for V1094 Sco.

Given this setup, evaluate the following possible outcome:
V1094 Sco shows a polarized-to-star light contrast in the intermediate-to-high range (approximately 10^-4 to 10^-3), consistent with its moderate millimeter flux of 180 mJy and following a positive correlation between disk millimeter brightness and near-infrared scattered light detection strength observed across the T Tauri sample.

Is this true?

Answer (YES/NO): NO